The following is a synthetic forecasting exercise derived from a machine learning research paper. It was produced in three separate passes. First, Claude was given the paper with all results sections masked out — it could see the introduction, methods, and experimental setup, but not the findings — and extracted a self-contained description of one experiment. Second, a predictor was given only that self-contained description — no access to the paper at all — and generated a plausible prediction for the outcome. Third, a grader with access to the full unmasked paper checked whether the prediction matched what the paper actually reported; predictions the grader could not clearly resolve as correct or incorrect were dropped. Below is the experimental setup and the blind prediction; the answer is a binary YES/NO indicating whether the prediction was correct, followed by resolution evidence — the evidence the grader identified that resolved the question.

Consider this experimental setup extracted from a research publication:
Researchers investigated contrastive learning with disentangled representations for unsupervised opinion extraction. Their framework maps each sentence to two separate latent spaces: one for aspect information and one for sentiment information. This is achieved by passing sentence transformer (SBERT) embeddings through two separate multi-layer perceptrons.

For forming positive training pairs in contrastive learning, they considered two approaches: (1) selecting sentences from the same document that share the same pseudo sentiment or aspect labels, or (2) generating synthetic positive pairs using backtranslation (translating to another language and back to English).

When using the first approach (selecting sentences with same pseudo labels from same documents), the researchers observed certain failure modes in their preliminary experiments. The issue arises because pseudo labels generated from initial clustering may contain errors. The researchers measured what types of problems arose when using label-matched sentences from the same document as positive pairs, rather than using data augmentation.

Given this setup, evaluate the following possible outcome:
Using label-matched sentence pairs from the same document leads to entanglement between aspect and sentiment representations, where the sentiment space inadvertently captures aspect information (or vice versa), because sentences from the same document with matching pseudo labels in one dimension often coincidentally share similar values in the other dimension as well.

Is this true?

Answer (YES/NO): NO